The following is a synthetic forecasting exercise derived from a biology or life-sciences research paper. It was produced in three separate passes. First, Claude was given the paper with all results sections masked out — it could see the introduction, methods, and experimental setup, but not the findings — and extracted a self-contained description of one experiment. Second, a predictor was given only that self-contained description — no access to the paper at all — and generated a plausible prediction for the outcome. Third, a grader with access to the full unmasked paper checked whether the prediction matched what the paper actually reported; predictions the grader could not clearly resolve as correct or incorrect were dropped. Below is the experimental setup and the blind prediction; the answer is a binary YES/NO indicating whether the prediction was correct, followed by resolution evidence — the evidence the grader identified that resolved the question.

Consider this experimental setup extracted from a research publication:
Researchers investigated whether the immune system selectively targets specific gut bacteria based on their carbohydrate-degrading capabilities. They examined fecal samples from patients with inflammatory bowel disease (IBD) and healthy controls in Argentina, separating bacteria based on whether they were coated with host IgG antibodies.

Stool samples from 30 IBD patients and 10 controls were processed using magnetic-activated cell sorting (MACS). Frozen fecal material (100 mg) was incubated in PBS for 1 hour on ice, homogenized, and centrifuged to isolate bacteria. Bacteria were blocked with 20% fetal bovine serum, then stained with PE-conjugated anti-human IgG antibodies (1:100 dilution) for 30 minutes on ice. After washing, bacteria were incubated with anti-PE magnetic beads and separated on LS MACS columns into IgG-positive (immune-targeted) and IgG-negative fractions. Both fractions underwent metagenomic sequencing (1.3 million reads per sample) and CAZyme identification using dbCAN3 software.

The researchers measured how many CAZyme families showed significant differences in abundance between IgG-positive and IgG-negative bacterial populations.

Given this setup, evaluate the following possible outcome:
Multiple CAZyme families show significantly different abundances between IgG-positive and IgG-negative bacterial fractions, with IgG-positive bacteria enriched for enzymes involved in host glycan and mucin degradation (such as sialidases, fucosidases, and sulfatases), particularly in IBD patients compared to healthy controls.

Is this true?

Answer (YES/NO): NO